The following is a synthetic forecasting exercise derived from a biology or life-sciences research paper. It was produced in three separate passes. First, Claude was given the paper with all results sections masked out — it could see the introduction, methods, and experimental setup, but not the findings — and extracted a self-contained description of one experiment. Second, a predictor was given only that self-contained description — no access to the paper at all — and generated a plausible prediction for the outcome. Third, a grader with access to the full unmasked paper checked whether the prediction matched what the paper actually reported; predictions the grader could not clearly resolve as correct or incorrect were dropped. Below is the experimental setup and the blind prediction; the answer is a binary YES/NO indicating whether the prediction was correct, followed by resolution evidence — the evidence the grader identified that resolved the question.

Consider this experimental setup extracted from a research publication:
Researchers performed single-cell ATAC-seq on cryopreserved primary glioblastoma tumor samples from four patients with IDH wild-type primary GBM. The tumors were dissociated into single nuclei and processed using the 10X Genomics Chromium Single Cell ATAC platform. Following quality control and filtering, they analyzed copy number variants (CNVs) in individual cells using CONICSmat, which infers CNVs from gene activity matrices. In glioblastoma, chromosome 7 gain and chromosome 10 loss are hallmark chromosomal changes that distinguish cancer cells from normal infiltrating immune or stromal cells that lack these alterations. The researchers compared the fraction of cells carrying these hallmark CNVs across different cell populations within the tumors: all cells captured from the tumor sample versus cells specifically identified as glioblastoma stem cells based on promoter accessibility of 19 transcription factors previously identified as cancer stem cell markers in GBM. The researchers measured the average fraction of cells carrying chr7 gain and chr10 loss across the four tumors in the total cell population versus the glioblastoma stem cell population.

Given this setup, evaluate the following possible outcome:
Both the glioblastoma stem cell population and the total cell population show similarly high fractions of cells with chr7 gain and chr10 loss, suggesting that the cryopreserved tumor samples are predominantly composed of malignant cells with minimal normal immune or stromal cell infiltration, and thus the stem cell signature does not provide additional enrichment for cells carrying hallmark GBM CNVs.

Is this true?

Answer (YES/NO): NO